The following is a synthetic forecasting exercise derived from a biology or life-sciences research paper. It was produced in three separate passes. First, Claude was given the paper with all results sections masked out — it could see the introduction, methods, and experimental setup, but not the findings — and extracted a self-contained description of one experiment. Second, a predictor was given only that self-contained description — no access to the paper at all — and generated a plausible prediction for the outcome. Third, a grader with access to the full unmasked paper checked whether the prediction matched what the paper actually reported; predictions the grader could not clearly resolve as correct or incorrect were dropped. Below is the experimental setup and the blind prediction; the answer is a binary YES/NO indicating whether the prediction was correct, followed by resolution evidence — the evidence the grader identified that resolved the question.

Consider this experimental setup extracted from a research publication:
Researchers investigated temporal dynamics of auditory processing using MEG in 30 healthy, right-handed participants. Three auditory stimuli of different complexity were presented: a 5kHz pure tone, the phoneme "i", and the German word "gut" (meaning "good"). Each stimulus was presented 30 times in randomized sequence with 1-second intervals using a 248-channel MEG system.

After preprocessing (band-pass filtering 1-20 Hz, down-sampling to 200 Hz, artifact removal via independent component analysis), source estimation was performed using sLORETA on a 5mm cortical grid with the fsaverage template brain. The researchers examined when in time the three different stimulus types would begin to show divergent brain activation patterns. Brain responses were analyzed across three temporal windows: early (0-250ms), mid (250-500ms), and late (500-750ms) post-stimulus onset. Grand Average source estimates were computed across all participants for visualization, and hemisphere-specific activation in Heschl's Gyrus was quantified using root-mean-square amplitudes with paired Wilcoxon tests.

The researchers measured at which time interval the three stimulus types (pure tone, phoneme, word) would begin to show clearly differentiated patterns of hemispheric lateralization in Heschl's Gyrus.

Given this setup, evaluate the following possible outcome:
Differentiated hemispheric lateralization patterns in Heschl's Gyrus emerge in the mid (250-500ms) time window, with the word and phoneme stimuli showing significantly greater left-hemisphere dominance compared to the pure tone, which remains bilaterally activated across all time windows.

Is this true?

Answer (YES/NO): NO